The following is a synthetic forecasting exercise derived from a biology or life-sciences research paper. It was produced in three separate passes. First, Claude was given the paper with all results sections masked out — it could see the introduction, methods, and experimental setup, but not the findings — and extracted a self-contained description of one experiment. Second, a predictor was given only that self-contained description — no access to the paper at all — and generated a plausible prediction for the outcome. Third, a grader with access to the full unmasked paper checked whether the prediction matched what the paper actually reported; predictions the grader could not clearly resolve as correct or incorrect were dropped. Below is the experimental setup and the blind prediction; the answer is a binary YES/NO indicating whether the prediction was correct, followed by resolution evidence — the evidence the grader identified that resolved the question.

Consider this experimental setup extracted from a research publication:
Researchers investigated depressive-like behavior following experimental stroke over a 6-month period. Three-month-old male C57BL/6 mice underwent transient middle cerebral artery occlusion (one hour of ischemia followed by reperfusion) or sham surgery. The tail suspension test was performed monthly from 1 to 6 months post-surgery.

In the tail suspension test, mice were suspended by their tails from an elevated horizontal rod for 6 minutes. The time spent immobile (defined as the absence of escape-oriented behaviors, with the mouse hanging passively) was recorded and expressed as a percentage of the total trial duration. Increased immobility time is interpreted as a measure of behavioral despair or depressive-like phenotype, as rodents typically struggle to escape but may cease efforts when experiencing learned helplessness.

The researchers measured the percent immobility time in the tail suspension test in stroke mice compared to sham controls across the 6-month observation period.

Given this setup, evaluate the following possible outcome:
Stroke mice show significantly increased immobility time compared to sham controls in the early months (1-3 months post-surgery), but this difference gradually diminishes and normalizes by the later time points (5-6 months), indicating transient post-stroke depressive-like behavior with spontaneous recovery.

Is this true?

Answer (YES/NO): NO